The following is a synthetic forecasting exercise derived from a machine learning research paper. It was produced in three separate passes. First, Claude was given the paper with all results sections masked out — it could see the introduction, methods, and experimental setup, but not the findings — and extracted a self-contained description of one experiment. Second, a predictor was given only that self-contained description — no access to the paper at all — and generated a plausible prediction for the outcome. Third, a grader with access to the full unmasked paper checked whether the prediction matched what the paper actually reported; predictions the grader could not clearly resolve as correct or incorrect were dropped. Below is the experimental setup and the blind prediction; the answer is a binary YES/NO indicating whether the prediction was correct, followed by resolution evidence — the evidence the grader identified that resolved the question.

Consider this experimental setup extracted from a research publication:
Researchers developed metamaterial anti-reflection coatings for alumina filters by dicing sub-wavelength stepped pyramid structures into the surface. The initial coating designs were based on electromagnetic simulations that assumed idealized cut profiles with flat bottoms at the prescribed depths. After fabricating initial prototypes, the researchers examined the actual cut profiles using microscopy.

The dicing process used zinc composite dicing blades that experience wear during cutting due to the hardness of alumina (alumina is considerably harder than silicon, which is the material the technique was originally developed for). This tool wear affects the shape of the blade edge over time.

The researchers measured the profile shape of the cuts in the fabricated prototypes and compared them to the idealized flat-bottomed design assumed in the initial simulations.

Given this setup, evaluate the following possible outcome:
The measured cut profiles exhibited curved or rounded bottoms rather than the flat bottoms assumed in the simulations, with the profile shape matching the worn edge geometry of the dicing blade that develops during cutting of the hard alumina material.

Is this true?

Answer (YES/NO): YES